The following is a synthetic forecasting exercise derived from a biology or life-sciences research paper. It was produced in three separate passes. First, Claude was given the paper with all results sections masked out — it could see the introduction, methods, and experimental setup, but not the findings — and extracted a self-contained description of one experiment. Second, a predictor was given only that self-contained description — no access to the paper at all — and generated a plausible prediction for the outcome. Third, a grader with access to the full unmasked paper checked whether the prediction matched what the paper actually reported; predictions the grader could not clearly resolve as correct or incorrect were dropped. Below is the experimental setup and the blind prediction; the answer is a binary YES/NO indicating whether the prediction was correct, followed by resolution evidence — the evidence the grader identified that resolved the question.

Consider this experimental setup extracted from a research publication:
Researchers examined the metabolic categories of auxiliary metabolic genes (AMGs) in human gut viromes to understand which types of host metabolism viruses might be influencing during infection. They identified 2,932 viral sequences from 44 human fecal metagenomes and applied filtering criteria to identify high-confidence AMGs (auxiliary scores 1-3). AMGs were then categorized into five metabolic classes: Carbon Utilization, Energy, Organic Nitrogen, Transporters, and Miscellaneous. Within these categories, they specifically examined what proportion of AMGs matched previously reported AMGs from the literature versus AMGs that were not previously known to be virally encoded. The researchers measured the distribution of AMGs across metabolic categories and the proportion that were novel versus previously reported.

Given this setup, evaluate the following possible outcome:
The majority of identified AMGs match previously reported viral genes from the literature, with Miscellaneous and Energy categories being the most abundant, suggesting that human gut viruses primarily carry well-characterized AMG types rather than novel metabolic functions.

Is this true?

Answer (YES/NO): NO